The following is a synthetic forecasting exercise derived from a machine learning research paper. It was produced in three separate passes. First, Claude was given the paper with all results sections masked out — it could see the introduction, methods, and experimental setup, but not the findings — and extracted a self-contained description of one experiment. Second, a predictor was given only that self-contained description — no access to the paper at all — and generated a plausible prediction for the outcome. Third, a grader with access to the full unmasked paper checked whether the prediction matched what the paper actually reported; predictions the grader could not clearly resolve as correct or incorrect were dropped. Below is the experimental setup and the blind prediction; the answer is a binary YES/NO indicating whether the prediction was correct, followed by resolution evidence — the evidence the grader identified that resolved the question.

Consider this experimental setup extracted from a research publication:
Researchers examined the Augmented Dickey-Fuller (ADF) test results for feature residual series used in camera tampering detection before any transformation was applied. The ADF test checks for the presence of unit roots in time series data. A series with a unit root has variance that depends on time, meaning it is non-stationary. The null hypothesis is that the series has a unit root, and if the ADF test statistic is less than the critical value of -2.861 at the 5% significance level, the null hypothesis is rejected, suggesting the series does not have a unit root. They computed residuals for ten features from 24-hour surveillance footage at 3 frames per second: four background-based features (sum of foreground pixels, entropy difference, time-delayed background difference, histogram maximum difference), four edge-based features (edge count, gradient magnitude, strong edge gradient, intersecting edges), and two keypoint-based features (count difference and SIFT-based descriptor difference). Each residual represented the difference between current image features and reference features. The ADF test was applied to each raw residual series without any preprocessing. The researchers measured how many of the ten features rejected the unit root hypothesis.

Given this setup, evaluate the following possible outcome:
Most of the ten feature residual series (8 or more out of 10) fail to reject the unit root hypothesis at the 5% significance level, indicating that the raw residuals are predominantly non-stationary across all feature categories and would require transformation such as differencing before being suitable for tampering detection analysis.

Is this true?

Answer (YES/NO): NO